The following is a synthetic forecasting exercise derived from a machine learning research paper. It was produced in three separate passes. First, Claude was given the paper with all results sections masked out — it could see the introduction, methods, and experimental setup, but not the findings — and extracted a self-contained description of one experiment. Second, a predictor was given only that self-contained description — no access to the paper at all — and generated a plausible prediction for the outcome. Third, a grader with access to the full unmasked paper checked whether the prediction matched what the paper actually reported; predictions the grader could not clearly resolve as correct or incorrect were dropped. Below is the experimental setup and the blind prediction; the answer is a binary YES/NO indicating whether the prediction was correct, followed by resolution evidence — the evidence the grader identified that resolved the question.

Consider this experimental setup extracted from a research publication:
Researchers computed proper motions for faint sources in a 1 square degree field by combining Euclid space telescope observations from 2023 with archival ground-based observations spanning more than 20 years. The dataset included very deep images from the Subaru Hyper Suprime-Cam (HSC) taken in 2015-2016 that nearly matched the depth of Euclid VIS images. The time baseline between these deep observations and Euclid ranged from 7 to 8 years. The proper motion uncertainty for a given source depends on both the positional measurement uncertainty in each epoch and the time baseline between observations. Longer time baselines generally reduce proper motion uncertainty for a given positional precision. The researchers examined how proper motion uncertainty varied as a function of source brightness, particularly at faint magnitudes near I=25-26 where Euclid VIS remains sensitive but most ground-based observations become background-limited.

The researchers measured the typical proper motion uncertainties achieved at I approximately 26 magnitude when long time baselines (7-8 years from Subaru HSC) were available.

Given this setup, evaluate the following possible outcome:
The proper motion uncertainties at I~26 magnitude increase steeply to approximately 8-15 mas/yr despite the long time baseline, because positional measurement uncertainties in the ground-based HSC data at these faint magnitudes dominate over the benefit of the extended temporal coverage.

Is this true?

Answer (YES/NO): NO